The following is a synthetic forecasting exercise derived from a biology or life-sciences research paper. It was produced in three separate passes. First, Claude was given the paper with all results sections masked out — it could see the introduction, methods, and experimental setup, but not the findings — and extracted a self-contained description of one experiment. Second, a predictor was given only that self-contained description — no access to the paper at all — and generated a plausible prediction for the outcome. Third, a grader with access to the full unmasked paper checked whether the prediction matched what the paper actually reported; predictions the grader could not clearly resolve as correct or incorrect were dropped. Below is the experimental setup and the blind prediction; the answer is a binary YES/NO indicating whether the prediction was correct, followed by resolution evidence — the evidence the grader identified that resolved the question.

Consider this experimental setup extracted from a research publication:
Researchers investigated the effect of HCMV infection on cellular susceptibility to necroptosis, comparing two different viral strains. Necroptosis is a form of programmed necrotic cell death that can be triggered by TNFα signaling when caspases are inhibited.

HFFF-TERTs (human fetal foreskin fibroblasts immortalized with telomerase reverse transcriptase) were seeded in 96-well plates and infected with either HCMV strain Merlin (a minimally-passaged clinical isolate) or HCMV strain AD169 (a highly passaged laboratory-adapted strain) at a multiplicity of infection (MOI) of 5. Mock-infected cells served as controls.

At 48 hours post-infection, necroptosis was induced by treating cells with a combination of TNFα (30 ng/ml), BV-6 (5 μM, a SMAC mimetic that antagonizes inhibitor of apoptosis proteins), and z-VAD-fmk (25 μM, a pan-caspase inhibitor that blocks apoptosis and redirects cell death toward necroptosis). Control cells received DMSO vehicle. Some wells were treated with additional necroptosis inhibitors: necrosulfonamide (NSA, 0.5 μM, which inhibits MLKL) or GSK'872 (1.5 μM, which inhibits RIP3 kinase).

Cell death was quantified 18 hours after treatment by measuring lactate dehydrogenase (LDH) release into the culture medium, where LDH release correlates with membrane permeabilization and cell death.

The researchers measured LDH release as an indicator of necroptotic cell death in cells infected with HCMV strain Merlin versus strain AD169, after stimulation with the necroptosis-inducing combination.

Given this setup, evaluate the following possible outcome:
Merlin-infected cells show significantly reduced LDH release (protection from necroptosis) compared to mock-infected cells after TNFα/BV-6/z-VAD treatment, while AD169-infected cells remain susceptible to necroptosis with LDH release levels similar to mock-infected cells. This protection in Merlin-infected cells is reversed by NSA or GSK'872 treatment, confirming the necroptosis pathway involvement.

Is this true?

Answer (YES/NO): NO